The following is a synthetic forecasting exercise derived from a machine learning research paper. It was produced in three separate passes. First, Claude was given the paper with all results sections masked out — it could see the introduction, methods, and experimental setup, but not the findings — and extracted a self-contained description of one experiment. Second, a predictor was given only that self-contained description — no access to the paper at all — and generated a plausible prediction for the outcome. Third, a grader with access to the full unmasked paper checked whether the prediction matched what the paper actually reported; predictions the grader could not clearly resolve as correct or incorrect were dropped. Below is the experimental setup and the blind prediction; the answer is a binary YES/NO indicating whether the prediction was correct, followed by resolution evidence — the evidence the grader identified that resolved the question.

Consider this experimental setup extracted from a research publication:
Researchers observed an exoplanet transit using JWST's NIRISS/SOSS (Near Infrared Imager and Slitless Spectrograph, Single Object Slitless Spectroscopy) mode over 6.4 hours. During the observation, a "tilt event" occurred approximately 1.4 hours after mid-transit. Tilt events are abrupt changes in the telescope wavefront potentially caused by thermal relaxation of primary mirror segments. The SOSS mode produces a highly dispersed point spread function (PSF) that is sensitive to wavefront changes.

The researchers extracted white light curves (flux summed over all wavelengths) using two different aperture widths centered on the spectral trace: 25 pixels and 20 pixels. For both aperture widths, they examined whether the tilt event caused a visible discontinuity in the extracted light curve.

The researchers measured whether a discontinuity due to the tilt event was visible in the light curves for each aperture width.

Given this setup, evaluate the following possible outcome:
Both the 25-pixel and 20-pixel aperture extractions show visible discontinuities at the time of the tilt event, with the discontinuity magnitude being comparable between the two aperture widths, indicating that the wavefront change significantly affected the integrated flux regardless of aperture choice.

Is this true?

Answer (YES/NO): NO